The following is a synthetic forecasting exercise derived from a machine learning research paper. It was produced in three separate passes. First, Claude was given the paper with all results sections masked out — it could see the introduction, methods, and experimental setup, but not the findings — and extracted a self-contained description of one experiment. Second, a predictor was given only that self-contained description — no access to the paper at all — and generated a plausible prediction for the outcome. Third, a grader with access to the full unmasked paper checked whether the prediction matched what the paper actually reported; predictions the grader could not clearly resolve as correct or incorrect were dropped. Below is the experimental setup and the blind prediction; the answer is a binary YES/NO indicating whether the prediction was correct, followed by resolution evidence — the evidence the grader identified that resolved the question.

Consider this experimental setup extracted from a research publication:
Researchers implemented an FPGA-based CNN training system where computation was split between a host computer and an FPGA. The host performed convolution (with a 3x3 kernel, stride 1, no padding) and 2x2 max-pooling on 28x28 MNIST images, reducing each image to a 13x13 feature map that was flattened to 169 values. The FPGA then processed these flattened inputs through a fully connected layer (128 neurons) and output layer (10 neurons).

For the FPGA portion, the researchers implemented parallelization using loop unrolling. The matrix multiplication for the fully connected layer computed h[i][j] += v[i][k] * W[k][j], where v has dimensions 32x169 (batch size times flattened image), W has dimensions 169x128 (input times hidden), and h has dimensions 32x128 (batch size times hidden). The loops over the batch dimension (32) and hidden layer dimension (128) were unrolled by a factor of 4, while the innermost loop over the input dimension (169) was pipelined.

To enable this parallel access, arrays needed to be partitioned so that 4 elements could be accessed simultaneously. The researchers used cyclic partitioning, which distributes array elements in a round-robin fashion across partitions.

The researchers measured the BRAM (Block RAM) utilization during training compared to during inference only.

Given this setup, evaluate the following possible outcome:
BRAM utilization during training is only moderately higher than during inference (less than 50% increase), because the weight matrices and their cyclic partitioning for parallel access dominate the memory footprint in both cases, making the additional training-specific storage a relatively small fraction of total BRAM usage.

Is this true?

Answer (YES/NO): NO